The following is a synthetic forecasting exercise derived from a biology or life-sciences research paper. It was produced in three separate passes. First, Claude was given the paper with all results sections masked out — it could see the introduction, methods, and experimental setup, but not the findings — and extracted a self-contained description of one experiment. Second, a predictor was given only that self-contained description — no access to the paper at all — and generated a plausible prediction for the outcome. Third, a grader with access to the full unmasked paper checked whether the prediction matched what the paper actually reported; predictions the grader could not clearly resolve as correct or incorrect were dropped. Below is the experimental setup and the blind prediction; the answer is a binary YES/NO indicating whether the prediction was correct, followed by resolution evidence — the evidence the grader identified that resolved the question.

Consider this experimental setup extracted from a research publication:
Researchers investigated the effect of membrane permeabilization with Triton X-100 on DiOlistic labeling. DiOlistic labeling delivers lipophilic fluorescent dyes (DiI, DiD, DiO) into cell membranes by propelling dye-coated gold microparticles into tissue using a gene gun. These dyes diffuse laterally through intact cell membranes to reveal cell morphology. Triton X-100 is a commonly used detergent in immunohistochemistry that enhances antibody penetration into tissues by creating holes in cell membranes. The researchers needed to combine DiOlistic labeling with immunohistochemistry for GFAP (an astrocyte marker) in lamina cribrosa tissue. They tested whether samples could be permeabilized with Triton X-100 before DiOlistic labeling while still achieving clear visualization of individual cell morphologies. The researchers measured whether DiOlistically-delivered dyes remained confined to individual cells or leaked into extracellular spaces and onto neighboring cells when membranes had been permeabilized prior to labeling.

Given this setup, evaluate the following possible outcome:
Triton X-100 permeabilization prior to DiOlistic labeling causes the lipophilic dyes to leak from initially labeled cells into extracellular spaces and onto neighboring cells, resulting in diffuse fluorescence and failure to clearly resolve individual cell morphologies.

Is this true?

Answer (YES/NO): YES